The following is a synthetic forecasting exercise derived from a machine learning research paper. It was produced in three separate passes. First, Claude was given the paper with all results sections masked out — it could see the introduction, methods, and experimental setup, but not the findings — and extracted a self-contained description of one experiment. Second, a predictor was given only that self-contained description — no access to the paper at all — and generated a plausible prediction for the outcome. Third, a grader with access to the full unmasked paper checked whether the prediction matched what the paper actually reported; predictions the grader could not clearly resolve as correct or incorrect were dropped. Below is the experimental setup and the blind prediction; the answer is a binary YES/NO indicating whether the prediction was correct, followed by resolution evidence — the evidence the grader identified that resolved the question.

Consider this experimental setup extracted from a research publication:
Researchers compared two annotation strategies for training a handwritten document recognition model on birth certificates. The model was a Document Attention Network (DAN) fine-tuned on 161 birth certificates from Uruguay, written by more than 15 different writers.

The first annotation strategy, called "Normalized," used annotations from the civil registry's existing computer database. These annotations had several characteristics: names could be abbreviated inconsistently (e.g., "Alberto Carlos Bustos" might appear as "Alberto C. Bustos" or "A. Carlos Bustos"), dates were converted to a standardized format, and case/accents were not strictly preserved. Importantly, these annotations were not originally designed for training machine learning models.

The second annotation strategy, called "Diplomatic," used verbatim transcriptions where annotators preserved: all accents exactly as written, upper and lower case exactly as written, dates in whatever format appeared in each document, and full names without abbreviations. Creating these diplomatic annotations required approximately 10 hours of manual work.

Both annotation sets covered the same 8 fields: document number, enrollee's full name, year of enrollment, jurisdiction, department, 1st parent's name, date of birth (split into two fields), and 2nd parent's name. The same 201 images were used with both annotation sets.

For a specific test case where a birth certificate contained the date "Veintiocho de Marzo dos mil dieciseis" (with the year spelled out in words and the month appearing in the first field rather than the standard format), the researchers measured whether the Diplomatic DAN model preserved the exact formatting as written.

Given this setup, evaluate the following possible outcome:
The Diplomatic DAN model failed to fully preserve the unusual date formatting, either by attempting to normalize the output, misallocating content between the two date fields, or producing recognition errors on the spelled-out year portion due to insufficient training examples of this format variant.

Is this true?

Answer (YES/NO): NO